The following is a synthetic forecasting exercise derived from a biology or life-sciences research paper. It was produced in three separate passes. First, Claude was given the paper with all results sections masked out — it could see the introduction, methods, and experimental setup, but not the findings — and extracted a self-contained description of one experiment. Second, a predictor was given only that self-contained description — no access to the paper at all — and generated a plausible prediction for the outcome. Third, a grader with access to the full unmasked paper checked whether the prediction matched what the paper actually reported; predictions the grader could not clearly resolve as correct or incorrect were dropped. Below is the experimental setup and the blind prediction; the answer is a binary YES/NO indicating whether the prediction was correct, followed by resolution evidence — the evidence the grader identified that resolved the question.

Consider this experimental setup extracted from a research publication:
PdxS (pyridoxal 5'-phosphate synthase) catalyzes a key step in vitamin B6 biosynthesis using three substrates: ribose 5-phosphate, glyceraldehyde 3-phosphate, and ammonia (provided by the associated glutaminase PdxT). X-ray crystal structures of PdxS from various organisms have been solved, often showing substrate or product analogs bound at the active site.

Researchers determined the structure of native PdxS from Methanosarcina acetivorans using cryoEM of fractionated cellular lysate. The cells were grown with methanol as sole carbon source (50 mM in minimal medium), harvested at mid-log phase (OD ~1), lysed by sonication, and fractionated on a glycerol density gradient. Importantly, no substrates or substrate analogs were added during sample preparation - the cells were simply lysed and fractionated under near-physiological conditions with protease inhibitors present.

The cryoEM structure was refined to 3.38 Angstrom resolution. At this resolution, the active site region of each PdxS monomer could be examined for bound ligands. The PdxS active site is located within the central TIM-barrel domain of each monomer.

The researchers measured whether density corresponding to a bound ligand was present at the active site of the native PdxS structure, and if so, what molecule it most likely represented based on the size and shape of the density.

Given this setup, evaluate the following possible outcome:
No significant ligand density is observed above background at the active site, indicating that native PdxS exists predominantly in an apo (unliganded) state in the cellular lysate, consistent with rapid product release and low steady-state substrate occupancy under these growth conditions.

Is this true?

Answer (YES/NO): NO